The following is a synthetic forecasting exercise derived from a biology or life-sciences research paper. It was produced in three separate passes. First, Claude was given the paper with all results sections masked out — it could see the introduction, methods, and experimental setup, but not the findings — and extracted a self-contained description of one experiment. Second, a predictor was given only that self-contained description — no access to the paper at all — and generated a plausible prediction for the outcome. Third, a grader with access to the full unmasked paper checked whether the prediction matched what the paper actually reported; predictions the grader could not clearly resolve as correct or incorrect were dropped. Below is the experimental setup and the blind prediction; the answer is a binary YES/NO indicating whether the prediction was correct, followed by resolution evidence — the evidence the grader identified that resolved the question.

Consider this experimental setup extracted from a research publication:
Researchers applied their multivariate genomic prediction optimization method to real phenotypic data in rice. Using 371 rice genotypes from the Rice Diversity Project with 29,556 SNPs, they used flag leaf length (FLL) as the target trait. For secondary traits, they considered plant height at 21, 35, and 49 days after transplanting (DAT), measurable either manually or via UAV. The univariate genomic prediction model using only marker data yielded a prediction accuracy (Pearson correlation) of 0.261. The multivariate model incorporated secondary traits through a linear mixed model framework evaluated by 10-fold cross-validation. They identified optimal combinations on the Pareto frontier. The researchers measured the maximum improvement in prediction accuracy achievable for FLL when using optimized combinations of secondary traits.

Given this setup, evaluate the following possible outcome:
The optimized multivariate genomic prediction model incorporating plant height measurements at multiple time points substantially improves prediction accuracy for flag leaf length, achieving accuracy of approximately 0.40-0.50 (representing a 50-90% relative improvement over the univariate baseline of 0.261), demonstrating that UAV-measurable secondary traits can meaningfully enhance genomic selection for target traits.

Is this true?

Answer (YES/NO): NO